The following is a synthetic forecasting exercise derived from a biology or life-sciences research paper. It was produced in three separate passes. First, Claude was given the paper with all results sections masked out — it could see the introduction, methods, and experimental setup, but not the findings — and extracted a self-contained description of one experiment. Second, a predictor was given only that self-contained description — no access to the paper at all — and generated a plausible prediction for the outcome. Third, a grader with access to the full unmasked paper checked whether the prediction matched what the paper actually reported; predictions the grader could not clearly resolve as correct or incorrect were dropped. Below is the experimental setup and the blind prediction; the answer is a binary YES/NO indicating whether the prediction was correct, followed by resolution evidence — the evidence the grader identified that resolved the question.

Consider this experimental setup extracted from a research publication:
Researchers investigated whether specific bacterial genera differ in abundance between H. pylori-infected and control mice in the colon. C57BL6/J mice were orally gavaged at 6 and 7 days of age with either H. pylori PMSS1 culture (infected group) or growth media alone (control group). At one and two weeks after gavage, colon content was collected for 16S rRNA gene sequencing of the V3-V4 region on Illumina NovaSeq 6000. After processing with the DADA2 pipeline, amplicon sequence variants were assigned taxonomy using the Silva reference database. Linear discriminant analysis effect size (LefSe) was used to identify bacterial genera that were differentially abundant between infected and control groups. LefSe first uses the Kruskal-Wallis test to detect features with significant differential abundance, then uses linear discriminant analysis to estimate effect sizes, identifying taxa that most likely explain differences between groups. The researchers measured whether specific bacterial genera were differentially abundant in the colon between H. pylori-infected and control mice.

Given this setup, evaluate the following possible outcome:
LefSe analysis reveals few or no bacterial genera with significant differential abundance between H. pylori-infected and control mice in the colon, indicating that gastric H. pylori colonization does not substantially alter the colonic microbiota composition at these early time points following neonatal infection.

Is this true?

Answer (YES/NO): NO